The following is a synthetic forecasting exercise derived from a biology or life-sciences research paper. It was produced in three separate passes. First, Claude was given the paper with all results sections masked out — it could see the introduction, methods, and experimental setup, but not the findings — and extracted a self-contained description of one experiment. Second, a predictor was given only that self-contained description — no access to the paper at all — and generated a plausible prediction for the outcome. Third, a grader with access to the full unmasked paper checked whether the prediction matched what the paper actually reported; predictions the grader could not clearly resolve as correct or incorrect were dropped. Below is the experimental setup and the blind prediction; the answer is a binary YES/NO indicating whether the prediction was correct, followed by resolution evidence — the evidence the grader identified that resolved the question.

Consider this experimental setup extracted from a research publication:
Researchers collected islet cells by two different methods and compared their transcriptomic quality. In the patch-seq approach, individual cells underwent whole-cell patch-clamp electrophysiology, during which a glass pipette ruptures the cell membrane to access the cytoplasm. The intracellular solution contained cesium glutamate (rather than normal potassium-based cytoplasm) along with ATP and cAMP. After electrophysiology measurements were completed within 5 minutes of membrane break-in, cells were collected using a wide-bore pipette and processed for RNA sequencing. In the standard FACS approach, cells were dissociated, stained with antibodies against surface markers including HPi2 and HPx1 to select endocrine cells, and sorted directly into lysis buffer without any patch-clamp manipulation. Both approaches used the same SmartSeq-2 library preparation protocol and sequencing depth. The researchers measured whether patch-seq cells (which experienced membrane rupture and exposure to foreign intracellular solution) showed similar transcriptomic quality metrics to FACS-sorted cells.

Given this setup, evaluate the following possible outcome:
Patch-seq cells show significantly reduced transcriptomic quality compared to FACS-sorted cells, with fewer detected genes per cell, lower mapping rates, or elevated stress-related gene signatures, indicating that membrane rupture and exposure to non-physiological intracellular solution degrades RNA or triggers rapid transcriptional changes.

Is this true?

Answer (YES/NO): NO